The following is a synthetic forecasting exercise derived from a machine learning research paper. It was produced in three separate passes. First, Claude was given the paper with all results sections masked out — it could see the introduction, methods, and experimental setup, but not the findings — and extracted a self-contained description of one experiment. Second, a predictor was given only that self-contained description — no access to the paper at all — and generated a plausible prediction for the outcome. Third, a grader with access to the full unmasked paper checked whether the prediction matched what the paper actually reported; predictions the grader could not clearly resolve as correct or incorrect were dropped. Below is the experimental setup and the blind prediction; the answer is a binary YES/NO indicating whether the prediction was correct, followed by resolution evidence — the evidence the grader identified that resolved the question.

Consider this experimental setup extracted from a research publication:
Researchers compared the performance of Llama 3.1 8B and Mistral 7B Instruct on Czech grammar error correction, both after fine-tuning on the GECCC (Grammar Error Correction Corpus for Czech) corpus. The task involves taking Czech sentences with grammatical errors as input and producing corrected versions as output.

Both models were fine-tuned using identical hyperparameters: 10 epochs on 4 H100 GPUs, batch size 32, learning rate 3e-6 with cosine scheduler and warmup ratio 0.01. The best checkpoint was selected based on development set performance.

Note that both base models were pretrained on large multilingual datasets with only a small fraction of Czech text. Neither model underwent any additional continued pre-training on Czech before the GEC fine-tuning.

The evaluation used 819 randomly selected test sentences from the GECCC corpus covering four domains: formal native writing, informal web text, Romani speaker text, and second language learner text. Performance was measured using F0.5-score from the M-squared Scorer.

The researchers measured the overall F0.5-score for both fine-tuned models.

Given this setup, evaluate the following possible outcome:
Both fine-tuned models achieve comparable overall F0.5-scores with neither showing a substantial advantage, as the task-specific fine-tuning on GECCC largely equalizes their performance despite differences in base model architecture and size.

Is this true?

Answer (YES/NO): NO